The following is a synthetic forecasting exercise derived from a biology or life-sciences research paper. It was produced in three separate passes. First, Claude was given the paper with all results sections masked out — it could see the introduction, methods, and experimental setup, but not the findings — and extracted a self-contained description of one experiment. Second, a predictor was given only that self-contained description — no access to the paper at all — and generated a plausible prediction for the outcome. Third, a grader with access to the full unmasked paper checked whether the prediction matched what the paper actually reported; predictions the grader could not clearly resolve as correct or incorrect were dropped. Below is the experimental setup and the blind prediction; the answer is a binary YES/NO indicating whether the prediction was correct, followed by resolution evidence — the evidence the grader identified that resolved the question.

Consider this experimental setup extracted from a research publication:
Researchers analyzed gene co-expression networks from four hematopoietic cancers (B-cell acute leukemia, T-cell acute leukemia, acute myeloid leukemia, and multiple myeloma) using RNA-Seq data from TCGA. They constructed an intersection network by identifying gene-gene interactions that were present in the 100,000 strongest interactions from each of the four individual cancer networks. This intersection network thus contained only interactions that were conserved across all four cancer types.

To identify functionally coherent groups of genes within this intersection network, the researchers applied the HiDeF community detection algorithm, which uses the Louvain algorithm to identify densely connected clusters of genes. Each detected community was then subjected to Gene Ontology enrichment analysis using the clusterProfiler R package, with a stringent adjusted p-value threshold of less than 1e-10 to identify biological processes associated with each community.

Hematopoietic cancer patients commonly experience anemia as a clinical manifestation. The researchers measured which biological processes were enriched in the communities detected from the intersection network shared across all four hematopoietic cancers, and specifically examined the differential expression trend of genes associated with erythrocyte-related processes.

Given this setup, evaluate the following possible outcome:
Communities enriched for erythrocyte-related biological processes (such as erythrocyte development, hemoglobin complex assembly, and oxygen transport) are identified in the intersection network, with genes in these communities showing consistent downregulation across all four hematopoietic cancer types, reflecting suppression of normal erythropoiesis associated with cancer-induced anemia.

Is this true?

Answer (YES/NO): YES